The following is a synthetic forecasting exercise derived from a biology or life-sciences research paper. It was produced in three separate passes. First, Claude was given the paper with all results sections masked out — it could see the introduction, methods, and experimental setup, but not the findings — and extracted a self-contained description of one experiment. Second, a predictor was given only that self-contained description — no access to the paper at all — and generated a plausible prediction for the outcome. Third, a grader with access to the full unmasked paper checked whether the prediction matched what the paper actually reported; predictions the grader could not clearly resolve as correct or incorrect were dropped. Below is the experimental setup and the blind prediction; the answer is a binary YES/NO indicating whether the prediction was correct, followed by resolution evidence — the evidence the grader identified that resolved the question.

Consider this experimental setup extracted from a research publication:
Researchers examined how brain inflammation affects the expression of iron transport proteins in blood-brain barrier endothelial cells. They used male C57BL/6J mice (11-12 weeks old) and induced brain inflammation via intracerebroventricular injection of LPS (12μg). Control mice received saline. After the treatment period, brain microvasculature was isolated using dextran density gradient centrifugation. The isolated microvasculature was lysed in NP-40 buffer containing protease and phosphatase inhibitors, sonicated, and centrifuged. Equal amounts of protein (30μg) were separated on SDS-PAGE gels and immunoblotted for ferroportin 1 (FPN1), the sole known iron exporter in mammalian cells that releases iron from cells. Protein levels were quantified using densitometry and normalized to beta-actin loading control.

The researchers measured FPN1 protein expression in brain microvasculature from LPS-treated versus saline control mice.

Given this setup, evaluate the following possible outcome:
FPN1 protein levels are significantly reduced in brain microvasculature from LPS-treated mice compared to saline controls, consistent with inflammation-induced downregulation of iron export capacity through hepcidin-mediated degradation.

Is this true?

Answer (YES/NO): YES